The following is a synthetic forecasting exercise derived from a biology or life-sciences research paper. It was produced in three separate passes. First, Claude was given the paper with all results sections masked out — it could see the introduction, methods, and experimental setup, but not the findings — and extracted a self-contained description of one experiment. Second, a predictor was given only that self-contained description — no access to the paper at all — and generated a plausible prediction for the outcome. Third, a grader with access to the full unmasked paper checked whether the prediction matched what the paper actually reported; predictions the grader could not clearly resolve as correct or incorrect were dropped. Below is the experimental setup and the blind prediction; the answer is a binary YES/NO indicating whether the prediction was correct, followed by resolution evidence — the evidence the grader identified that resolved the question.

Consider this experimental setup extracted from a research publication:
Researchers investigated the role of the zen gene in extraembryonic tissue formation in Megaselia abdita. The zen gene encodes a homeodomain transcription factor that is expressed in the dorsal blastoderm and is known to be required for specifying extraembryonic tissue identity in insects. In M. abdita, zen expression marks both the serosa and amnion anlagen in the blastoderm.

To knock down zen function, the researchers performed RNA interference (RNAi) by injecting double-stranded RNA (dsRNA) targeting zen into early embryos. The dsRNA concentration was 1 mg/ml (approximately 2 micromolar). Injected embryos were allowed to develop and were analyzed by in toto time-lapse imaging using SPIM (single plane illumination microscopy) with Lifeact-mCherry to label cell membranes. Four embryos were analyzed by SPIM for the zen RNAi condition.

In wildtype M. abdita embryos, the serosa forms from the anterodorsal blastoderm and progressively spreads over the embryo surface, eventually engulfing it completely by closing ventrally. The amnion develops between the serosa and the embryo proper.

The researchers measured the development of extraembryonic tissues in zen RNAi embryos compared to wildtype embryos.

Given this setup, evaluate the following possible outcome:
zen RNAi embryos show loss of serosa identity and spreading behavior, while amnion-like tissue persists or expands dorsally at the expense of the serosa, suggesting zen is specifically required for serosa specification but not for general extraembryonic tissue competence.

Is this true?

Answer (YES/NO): YES